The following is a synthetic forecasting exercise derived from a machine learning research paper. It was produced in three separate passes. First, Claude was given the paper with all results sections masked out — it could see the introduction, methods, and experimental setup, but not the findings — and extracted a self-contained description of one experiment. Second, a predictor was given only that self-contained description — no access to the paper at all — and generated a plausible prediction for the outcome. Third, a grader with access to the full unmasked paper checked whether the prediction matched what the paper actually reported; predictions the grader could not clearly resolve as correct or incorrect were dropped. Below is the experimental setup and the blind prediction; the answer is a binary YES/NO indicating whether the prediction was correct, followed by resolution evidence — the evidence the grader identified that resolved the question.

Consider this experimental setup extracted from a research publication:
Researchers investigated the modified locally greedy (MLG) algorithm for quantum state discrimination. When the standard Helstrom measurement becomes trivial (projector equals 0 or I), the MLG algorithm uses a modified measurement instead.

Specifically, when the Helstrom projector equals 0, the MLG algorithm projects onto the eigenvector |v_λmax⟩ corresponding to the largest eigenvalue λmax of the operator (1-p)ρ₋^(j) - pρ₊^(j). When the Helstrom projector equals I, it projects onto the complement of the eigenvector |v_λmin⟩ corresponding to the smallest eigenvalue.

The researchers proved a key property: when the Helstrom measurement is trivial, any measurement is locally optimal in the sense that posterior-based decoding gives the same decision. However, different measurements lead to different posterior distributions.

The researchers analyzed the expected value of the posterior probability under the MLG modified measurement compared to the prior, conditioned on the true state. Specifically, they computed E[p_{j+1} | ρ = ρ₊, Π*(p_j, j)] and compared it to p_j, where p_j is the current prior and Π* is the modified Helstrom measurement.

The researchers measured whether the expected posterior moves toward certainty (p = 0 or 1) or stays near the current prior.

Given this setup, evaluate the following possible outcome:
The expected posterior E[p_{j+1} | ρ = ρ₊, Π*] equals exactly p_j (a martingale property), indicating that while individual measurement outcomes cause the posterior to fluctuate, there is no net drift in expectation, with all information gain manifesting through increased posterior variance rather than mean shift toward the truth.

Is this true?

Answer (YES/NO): NO